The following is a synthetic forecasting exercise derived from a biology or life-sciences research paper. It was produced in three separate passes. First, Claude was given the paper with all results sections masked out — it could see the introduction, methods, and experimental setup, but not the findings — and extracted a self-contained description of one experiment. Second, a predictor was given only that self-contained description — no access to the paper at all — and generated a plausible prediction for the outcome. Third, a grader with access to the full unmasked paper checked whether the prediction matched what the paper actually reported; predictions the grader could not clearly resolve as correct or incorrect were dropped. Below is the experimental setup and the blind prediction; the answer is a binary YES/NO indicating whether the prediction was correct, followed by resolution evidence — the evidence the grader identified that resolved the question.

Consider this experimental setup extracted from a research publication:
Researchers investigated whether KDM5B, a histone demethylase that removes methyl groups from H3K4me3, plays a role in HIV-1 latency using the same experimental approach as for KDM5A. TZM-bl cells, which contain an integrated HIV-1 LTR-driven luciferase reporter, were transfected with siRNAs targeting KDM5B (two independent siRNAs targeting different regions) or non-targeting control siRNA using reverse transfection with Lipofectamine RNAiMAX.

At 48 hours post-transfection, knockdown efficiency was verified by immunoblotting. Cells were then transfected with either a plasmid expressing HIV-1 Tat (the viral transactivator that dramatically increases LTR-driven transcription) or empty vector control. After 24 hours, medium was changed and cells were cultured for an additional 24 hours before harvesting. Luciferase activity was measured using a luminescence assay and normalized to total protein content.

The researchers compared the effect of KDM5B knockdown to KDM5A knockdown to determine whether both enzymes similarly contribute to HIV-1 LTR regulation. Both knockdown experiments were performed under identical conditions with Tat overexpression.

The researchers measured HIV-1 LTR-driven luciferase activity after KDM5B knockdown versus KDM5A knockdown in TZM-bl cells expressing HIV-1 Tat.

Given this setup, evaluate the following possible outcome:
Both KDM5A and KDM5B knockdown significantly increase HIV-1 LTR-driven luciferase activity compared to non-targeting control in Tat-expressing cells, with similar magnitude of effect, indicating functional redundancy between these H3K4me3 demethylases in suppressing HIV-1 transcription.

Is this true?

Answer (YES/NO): YES